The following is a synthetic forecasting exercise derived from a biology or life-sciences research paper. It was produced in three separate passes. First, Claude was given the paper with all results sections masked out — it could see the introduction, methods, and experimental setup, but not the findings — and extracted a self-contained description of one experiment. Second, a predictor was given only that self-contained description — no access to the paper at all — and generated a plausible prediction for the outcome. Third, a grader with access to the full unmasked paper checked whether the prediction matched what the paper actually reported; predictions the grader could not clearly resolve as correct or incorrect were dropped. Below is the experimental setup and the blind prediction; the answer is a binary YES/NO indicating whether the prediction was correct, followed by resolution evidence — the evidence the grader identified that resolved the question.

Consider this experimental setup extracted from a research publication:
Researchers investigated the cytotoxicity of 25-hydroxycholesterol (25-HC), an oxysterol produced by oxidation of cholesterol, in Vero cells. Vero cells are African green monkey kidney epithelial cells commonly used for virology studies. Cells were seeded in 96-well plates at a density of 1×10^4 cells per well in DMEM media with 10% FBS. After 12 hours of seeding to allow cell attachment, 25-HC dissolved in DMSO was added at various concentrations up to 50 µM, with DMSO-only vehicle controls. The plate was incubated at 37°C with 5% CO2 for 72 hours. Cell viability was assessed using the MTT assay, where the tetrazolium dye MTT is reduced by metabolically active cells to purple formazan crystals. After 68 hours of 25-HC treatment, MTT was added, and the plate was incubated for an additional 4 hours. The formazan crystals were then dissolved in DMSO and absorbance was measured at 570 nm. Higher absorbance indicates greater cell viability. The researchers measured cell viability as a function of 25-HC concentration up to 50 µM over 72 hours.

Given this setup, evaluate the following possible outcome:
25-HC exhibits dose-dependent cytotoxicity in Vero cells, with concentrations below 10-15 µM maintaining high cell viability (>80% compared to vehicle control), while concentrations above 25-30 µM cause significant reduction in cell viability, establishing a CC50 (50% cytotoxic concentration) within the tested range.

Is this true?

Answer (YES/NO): NO